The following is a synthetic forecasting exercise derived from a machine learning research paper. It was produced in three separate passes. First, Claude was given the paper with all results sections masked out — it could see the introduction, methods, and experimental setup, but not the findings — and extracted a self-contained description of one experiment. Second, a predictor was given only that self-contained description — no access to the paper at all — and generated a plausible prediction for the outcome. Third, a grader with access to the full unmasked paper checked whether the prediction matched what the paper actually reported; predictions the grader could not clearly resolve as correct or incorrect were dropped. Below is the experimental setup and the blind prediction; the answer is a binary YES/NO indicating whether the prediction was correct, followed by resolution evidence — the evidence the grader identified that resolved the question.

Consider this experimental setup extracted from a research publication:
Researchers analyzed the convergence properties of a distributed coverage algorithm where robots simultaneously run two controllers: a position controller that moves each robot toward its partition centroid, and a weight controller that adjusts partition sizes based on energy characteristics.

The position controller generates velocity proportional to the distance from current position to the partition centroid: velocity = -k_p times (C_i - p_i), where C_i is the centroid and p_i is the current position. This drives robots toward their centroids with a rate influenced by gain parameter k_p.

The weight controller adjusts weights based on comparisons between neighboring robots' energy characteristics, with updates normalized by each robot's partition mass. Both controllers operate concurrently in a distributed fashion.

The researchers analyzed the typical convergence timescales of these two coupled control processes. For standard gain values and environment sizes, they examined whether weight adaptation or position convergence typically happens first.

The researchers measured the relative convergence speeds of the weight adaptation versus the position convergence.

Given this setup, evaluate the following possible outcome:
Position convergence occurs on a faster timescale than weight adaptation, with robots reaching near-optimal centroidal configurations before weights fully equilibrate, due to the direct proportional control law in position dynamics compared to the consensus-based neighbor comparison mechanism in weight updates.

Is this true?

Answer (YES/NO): NO